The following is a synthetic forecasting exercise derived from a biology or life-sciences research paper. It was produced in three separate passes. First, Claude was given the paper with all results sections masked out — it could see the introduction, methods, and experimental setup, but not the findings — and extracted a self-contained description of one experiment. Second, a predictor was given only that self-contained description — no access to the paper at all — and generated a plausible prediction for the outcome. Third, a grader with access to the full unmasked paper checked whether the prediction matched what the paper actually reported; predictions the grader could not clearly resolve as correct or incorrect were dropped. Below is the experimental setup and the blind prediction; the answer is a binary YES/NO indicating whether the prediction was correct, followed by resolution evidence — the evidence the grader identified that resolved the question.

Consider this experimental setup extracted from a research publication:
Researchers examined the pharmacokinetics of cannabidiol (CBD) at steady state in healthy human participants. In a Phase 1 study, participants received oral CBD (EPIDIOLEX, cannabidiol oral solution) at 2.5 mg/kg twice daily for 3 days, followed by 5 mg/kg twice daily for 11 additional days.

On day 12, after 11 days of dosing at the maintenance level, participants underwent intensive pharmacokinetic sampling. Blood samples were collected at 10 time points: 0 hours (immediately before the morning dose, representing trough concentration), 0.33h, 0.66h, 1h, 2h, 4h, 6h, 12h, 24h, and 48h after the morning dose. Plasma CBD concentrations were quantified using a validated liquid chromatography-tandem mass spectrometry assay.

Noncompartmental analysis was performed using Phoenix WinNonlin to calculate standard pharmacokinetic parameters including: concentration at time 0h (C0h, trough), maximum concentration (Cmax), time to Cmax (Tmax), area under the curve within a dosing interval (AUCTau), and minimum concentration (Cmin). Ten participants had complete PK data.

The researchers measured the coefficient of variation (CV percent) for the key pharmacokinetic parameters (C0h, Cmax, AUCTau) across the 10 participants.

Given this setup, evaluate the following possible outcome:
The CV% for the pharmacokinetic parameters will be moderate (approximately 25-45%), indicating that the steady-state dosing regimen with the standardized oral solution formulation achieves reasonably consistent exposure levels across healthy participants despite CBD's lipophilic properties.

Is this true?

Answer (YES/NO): NO